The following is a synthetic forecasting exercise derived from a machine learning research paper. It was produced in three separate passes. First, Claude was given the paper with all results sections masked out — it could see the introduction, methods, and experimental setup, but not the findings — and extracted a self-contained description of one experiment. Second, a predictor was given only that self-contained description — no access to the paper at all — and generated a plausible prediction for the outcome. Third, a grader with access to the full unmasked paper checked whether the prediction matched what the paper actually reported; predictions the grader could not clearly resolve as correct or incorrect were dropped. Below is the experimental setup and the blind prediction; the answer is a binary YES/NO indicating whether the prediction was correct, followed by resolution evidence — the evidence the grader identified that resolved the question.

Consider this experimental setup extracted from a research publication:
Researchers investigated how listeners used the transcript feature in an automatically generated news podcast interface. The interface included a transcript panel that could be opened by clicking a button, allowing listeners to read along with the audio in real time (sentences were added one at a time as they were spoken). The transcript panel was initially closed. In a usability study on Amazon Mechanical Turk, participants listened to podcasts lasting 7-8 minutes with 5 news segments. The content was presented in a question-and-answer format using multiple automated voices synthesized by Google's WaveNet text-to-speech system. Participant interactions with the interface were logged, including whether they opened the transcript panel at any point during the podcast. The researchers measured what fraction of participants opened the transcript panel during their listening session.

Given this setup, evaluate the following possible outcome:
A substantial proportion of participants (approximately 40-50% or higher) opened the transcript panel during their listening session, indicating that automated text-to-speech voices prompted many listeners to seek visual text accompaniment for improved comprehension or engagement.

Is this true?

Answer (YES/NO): YES